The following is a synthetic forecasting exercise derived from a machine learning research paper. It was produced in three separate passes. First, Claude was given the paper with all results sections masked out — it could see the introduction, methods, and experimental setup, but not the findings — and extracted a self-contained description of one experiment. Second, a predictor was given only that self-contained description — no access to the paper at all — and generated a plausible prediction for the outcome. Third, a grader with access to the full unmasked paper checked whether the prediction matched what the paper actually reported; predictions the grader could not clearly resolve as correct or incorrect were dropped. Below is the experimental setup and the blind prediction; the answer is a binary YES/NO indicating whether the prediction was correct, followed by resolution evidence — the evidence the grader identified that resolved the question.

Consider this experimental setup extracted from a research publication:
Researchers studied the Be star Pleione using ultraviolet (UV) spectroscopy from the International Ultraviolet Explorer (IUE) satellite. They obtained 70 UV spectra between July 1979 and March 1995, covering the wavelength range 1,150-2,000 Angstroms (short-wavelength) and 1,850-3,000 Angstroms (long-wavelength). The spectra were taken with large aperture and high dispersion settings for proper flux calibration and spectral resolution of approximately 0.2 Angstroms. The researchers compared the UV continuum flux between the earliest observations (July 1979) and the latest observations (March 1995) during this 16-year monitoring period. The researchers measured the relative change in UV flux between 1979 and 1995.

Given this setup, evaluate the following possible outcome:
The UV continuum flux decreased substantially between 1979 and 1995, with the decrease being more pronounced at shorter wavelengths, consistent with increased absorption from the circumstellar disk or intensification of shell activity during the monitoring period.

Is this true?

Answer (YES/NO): NO